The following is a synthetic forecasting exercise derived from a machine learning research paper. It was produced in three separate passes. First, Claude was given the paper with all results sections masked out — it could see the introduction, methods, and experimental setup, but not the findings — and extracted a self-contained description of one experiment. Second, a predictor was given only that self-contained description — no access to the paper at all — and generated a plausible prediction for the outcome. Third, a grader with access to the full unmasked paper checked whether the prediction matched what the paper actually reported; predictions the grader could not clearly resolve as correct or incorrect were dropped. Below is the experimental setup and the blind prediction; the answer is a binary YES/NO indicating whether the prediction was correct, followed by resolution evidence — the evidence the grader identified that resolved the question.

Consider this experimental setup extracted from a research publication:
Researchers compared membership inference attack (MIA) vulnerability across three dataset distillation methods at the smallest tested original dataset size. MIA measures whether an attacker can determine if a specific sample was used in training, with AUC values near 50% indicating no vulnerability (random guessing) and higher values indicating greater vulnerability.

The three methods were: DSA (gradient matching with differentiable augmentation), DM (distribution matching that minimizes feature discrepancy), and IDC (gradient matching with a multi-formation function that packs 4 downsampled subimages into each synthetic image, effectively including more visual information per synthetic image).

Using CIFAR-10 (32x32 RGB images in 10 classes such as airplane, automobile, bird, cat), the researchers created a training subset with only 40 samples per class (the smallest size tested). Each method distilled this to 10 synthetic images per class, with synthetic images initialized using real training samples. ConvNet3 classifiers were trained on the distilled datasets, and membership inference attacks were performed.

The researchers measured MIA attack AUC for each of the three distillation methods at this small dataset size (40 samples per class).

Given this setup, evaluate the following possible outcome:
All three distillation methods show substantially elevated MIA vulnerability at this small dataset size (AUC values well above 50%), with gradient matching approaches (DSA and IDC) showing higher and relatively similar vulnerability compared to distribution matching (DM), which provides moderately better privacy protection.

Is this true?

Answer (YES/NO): NO